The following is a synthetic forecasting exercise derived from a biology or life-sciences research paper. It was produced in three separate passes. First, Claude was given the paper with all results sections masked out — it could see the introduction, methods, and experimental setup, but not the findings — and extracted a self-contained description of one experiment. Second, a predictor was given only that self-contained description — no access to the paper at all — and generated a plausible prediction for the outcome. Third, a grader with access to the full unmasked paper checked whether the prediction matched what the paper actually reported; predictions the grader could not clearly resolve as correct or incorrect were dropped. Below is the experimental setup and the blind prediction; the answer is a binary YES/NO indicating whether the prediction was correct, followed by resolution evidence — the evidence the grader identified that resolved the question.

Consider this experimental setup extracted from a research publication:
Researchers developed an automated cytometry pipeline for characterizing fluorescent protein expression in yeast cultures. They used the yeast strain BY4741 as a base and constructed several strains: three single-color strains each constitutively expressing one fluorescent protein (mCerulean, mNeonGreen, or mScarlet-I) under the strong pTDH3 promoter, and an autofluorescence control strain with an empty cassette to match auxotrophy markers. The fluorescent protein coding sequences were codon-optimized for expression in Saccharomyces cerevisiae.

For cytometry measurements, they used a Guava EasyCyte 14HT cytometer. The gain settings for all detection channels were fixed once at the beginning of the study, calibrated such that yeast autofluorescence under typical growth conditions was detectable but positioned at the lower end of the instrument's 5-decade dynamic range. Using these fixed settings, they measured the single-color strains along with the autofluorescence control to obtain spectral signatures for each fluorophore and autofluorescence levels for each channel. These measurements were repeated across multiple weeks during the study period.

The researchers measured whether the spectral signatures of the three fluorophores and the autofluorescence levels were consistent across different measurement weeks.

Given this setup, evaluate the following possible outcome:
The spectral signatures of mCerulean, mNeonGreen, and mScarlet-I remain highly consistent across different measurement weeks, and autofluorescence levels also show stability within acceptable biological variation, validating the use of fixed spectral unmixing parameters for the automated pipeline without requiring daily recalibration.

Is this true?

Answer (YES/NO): YES